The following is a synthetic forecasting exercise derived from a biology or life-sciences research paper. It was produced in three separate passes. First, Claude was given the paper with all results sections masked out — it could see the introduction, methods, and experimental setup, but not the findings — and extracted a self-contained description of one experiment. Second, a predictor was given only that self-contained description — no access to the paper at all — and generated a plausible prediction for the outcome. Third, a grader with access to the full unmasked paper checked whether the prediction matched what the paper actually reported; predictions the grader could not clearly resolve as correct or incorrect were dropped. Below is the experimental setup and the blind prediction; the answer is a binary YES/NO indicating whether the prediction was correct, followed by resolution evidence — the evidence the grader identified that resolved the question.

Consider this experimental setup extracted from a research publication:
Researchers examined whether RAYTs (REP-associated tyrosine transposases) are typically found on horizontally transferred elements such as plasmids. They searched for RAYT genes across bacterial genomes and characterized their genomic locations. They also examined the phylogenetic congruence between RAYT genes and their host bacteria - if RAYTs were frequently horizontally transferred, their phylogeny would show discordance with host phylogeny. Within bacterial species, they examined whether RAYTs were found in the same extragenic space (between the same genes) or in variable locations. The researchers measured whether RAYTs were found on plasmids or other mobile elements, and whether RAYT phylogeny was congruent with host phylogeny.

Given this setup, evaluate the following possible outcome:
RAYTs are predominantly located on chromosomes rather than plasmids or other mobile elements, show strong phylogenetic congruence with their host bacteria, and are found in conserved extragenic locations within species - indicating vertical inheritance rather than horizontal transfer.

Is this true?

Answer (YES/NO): YES